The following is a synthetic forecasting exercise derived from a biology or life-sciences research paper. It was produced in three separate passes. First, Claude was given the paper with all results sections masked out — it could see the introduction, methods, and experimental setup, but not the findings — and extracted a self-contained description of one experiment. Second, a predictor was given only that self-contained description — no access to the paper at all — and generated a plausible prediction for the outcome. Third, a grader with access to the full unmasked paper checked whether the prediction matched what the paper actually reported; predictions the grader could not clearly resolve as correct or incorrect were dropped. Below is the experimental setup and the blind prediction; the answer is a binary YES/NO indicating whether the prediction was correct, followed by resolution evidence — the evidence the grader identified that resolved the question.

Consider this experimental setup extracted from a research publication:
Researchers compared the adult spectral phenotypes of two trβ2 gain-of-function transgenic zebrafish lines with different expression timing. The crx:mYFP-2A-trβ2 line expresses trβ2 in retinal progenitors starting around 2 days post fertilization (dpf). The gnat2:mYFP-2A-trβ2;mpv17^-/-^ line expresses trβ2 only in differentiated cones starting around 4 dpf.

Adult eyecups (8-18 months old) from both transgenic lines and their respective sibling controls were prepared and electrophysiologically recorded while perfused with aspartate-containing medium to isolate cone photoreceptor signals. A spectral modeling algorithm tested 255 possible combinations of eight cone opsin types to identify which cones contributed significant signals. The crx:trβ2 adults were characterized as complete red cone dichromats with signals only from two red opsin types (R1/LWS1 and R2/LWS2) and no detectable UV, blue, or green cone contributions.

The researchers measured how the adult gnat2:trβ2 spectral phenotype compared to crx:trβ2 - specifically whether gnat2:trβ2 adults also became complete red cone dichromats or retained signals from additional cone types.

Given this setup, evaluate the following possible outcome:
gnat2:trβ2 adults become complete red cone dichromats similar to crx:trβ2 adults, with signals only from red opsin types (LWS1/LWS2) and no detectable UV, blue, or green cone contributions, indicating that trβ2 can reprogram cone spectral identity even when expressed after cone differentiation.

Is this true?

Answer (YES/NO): NO